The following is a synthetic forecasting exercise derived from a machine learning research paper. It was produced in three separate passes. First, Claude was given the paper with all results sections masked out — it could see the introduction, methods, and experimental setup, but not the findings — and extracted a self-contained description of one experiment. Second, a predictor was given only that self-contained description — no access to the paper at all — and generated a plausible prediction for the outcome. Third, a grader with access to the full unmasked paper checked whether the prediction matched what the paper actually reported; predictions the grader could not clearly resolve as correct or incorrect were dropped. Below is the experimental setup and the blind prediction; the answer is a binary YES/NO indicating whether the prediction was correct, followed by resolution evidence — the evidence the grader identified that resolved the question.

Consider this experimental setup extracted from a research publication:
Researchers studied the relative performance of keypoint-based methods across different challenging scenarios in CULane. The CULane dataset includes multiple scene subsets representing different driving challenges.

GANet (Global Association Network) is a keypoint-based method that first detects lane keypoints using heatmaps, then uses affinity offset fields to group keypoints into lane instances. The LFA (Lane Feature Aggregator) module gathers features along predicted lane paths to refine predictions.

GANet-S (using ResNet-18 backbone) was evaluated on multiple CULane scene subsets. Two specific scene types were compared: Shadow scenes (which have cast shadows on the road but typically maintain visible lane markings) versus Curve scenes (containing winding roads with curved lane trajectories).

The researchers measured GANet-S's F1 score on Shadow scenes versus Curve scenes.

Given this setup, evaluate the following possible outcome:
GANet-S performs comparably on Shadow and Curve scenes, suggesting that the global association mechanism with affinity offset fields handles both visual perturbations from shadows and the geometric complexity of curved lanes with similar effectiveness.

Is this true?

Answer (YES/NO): NO